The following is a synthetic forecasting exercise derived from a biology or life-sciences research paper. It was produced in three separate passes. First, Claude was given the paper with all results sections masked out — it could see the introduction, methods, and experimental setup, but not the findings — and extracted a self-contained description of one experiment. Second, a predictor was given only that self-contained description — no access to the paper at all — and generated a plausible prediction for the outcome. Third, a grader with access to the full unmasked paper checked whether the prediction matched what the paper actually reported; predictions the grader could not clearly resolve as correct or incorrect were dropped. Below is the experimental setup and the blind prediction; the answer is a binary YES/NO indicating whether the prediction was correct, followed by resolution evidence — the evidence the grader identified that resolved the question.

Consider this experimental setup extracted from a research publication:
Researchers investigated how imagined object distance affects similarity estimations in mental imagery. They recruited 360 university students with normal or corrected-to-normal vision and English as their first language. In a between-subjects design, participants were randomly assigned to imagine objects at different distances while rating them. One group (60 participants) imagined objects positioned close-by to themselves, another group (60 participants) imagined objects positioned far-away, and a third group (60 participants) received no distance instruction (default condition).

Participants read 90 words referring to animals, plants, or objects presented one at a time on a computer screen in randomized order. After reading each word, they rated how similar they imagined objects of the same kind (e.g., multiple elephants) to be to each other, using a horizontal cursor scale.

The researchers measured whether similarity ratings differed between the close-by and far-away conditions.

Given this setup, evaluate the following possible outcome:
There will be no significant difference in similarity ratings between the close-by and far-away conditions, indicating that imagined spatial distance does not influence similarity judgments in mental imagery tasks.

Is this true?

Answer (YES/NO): YES